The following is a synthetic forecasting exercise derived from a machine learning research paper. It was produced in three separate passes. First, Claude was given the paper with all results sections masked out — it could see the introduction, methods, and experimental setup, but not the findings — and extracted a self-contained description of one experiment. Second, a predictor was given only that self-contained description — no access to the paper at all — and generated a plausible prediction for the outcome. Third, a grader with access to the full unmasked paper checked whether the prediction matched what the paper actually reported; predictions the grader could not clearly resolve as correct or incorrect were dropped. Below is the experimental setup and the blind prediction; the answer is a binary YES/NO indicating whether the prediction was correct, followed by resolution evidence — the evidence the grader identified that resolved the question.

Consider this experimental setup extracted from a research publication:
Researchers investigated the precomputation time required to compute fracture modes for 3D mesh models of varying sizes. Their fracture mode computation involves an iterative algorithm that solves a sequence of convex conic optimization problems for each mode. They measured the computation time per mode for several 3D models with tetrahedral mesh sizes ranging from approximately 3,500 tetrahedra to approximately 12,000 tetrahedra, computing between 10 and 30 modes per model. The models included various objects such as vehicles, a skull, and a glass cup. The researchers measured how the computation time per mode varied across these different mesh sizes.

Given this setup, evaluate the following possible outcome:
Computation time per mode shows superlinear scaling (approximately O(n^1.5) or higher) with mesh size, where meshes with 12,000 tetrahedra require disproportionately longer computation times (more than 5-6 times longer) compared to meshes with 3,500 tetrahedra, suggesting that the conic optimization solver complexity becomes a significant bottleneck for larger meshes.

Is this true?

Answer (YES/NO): YES